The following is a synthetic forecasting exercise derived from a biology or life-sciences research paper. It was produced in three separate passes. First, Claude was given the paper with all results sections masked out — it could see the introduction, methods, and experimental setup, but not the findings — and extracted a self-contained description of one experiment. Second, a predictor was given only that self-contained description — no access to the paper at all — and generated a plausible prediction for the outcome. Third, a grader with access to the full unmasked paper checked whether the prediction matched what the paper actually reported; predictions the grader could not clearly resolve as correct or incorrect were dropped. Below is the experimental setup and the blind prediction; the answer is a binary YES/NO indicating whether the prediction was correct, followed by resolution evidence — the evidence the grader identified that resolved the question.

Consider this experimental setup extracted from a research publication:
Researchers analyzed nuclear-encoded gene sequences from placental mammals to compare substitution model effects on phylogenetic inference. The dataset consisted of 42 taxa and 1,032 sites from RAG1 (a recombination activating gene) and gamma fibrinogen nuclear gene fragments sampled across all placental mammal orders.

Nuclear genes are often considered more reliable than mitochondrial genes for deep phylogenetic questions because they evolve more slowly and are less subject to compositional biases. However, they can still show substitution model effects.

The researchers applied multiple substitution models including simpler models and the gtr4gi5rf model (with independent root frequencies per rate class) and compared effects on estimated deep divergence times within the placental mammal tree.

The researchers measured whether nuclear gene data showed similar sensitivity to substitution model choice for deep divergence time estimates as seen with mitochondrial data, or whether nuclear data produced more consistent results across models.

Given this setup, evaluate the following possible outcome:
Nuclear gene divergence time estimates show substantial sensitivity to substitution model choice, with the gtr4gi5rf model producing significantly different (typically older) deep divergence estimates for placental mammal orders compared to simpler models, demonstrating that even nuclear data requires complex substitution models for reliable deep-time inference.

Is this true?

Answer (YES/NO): NO